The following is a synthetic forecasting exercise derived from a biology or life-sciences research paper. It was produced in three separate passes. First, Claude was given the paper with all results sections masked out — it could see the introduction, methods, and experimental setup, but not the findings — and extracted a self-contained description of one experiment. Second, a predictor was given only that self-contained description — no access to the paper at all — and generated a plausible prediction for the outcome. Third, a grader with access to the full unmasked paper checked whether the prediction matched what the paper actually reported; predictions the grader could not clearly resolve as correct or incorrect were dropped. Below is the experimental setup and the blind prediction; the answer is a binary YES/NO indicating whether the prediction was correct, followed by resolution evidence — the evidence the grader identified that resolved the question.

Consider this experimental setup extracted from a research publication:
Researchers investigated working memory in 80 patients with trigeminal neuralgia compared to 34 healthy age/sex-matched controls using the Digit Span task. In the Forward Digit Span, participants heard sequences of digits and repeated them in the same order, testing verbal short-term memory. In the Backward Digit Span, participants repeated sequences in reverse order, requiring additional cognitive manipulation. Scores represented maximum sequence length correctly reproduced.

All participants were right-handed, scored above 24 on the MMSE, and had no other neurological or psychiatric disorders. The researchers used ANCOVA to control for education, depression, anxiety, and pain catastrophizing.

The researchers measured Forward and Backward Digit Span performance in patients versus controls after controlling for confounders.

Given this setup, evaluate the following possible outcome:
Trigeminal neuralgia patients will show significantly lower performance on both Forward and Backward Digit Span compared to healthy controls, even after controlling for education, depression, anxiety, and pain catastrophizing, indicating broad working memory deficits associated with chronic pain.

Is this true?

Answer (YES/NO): NO